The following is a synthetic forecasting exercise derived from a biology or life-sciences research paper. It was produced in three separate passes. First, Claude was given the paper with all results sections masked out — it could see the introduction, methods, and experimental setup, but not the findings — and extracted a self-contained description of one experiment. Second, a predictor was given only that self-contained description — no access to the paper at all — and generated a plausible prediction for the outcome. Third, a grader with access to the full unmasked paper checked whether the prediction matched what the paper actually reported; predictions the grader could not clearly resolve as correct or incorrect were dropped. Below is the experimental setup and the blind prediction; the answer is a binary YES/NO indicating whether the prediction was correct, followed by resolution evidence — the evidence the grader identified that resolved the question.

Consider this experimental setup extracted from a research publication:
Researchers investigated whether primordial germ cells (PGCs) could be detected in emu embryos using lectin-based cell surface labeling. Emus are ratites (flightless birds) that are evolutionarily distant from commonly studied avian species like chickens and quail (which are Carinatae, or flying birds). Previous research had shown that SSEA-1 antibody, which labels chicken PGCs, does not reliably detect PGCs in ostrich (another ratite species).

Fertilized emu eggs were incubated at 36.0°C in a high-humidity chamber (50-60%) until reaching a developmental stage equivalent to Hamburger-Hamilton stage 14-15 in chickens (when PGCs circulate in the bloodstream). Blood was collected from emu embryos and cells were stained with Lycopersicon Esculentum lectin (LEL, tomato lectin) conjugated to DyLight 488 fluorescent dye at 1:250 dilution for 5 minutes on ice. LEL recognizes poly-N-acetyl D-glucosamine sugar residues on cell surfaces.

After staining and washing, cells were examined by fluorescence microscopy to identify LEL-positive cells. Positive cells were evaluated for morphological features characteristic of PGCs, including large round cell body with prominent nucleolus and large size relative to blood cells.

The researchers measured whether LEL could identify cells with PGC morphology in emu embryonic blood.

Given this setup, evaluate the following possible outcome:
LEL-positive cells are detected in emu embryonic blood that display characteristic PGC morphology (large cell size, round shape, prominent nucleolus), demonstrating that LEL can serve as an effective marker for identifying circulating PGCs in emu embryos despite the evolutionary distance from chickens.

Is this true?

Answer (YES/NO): YES